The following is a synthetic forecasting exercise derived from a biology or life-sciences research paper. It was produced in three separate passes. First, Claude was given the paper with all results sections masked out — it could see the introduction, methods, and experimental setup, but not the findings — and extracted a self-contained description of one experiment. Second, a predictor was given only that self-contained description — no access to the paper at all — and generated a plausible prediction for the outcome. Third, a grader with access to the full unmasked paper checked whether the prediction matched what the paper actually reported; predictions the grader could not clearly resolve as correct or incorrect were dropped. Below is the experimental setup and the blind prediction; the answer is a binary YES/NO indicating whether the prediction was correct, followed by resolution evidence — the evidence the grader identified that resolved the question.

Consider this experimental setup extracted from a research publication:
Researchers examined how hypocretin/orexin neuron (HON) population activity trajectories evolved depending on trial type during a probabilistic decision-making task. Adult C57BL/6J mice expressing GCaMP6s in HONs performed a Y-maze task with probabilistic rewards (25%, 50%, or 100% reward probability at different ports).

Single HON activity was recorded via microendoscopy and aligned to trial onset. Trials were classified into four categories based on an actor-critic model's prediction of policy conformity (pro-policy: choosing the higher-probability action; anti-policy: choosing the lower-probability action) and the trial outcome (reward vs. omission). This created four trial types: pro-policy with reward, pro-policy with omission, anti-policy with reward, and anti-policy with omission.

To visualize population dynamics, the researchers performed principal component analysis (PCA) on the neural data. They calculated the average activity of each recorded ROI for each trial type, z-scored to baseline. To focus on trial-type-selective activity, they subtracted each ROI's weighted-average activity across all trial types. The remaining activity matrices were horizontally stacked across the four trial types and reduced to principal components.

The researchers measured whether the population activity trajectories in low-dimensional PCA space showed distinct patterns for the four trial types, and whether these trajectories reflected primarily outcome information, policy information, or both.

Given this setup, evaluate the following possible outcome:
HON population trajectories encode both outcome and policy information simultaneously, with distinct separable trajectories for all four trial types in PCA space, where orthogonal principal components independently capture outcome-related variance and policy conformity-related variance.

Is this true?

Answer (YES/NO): YES